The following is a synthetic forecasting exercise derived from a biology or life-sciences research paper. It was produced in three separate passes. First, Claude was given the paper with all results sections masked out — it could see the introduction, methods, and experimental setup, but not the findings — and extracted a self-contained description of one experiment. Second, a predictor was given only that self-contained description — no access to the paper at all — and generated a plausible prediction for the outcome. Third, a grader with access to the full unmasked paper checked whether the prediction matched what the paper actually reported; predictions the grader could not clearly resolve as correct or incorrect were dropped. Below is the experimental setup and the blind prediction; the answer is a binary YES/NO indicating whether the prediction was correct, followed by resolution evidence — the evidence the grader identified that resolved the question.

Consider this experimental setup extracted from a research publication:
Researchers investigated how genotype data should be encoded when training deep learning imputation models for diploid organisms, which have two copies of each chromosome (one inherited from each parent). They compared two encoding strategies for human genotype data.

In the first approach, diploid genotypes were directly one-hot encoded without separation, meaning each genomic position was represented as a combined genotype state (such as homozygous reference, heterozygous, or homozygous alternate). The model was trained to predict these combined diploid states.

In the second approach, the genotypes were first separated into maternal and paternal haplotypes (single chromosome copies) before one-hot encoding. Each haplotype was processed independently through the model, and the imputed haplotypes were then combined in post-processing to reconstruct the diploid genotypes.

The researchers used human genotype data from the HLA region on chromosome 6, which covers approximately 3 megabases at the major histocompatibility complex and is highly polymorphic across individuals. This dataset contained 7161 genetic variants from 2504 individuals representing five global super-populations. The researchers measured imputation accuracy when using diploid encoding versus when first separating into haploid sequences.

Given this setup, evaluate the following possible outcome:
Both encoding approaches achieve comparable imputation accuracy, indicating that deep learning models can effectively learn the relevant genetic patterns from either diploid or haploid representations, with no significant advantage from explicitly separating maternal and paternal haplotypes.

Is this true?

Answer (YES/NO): NO